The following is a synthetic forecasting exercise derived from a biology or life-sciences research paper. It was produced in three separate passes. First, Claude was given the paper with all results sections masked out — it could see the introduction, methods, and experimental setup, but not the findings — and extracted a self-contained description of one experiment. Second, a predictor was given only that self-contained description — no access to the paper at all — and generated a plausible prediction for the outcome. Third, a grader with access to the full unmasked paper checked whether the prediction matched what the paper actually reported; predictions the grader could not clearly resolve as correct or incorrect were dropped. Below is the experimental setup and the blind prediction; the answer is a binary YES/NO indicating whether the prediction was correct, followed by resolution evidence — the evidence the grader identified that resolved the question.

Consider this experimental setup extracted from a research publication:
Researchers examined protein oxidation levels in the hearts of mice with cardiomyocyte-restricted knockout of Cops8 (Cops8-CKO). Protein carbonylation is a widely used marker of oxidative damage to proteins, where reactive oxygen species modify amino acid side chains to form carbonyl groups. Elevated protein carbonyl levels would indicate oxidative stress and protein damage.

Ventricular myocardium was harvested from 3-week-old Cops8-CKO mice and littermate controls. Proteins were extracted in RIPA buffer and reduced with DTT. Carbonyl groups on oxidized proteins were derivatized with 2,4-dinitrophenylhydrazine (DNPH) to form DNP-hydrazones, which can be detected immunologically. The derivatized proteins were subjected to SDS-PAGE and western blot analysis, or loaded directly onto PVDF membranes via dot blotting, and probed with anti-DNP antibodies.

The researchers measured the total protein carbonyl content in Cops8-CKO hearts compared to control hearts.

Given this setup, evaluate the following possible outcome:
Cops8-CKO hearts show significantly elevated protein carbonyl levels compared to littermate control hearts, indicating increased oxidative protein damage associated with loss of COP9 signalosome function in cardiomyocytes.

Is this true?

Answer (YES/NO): YES